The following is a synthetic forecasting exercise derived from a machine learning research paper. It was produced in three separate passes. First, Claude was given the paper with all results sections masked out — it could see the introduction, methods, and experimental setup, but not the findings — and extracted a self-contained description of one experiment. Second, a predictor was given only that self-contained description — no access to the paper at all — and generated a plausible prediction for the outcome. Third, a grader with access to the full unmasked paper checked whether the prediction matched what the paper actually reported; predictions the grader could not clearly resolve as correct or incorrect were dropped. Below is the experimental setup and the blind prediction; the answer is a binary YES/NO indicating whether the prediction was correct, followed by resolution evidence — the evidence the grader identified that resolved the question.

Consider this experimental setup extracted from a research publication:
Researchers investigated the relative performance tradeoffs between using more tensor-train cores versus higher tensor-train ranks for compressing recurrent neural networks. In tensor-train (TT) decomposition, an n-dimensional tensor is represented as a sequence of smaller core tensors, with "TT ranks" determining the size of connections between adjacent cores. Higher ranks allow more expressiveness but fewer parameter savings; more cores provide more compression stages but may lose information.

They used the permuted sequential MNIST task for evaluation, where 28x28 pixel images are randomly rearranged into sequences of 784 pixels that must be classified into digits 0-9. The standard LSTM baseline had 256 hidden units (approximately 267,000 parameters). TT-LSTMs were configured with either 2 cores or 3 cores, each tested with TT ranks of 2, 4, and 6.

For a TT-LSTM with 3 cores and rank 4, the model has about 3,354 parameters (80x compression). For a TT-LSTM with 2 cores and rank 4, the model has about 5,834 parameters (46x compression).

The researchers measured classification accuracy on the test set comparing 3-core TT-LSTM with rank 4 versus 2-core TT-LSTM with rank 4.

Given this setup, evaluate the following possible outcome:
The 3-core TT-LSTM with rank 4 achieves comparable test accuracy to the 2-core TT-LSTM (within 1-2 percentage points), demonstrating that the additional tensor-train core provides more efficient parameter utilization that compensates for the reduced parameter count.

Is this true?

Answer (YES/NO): NO